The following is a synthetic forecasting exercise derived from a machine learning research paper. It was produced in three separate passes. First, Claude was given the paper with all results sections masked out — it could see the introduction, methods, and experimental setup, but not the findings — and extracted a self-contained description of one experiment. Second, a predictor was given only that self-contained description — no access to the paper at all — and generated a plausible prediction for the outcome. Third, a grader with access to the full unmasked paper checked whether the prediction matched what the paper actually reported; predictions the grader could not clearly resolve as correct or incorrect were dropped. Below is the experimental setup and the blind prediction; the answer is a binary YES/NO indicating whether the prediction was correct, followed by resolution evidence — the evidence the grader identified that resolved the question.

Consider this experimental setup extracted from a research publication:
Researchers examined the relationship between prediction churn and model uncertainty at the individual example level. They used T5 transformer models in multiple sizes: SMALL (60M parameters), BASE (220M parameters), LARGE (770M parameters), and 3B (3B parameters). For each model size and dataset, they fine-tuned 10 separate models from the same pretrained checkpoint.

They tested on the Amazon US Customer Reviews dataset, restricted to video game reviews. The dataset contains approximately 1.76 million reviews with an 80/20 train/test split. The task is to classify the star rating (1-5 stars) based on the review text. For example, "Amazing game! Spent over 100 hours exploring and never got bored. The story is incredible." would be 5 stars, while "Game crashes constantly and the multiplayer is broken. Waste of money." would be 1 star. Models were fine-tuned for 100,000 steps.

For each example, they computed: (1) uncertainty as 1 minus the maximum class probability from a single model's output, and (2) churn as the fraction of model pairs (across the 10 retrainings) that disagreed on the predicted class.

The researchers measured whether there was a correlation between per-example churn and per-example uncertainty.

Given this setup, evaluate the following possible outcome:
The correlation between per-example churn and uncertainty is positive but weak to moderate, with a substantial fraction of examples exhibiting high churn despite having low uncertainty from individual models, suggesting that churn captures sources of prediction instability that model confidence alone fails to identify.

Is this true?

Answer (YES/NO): NO